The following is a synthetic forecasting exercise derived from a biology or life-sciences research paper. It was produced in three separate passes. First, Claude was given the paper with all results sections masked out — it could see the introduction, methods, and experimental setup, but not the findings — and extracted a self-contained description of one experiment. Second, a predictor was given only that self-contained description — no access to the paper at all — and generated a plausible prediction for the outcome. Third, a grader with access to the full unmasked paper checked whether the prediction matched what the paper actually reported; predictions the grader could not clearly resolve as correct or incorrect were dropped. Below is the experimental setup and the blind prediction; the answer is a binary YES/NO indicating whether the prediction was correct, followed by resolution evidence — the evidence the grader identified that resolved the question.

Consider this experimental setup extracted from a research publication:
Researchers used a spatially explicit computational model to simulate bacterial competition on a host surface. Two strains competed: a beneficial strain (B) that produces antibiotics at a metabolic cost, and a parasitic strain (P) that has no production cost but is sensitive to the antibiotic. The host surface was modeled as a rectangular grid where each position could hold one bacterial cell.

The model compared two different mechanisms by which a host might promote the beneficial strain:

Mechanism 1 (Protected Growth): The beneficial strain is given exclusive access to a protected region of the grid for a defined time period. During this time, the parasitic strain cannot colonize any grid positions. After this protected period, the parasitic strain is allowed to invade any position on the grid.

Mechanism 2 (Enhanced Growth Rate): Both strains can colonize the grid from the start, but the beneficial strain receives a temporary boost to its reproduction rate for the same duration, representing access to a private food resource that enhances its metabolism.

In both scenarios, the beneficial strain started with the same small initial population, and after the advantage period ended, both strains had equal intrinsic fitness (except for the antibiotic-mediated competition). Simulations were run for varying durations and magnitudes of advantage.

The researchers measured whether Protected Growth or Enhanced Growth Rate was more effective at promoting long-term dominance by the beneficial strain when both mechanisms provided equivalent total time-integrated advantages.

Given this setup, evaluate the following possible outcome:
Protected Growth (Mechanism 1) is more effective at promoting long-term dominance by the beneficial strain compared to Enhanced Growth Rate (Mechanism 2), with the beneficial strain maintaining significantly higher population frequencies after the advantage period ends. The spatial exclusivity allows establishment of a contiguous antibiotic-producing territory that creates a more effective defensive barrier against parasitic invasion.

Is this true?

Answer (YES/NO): NO